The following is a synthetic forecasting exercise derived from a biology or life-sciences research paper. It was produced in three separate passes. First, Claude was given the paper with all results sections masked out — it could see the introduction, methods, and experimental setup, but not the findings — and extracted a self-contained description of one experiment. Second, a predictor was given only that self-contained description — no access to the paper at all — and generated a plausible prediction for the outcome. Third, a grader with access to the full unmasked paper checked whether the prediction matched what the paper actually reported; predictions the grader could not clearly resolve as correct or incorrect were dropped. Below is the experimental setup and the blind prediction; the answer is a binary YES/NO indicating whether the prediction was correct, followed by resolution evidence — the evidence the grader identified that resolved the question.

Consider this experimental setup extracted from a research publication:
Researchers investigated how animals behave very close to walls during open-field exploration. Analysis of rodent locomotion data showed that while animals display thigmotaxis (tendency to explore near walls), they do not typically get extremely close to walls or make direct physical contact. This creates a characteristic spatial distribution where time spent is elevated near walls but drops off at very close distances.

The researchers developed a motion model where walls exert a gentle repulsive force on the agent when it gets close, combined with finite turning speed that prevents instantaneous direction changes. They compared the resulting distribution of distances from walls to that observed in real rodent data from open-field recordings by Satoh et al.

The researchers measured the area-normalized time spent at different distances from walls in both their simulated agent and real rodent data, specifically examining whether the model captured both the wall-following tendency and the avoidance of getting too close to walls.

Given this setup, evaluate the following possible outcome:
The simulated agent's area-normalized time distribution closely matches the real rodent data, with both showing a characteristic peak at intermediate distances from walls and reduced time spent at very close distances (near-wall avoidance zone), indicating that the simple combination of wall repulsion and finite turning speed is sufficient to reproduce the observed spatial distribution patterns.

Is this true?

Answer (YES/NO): YES